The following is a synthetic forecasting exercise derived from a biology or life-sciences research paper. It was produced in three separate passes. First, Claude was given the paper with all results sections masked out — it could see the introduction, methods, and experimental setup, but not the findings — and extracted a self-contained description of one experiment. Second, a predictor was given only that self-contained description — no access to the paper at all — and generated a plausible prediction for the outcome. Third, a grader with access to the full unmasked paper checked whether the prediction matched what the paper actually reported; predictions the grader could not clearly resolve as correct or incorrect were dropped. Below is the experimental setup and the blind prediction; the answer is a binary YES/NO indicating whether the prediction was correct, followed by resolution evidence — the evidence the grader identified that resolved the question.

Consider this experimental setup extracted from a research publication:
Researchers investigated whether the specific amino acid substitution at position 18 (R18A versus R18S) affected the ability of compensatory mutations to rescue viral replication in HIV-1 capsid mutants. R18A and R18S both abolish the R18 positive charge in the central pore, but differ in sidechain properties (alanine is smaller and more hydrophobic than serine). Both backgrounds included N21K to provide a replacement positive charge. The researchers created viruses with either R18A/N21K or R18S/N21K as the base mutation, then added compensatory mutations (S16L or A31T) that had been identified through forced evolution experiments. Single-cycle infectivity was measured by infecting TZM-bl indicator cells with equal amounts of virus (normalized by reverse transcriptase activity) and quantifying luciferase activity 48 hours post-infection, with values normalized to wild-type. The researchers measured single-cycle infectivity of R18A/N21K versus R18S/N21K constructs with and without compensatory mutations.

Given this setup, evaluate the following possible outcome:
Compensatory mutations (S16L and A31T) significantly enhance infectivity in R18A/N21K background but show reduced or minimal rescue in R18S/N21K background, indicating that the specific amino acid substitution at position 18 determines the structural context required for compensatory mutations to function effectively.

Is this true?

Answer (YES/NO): NO